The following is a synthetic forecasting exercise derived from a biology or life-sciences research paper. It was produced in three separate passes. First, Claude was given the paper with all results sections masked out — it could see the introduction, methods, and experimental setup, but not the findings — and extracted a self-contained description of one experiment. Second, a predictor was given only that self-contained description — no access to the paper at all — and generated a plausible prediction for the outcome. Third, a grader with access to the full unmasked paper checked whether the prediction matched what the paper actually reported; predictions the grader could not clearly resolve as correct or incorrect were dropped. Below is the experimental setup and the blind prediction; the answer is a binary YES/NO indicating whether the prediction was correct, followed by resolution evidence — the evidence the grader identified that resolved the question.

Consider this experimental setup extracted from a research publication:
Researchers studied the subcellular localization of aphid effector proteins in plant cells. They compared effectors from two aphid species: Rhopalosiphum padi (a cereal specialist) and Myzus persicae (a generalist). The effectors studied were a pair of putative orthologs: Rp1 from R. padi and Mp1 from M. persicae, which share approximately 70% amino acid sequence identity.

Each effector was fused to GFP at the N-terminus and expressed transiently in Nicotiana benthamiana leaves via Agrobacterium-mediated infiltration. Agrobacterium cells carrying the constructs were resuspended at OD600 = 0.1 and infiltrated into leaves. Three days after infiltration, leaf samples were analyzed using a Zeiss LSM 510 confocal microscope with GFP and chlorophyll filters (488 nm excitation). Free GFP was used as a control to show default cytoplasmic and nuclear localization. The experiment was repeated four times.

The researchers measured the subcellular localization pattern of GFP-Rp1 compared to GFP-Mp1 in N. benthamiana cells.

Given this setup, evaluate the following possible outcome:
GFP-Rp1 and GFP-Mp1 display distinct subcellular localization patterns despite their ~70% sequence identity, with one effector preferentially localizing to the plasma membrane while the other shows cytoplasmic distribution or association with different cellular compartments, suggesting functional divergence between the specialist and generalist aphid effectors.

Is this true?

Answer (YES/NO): NO